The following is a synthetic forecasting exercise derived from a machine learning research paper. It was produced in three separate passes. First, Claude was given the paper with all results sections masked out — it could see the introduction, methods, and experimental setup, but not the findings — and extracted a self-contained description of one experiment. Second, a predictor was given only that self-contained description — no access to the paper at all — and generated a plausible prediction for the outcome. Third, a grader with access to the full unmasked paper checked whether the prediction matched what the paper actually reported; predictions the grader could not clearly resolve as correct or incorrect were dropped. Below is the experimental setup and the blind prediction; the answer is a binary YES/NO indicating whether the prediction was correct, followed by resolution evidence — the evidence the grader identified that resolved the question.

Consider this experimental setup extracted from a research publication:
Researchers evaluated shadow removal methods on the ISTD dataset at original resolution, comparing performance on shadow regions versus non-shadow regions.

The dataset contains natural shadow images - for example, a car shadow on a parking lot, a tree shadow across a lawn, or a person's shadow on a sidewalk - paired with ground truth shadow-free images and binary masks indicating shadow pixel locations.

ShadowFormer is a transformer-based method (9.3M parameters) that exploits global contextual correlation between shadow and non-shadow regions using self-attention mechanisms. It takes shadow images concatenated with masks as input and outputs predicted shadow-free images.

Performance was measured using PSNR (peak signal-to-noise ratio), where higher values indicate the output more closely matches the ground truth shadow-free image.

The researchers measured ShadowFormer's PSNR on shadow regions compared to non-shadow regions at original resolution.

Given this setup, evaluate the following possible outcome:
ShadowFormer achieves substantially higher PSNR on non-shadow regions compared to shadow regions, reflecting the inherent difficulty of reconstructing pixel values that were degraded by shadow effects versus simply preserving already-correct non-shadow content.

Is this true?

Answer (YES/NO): NO